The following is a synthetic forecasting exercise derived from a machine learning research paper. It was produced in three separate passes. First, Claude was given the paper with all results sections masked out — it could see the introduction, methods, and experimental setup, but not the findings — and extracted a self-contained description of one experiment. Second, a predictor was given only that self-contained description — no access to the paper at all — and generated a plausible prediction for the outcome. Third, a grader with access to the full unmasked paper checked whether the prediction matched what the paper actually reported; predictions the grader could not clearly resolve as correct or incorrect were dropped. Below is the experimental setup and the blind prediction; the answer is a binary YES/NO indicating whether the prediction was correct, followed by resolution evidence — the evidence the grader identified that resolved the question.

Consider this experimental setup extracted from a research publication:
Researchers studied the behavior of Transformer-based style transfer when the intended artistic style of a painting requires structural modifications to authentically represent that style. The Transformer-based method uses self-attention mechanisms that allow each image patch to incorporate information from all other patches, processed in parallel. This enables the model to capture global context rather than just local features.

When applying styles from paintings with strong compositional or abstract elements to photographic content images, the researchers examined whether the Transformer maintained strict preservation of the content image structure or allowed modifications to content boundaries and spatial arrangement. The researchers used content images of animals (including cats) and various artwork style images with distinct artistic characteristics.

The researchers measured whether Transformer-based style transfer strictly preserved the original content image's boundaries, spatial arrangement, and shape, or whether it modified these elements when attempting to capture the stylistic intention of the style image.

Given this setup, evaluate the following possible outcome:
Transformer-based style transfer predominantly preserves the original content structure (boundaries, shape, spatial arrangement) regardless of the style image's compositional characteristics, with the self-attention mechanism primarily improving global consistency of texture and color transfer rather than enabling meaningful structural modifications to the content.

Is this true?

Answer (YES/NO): NO